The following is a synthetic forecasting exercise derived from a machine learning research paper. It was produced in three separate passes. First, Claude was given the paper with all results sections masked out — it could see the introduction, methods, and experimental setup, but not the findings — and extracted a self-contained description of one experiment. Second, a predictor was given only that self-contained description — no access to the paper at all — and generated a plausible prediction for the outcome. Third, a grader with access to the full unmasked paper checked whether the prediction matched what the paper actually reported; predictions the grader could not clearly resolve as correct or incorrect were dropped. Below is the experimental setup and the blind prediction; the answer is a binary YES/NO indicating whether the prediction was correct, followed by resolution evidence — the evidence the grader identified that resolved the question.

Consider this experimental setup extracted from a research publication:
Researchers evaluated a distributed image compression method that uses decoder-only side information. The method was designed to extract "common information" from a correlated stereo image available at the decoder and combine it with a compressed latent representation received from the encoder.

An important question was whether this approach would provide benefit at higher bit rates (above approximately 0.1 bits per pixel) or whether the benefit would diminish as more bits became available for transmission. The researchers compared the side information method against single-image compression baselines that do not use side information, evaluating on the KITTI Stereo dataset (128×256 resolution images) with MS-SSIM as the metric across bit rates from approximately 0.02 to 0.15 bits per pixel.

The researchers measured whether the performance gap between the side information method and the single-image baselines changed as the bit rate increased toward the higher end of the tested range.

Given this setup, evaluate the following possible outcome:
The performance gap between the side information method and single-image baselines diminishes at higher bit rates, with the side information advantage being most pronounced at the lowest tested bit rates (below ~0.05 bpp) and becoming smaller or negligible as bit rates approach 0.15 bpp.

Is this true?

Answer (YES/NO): YES